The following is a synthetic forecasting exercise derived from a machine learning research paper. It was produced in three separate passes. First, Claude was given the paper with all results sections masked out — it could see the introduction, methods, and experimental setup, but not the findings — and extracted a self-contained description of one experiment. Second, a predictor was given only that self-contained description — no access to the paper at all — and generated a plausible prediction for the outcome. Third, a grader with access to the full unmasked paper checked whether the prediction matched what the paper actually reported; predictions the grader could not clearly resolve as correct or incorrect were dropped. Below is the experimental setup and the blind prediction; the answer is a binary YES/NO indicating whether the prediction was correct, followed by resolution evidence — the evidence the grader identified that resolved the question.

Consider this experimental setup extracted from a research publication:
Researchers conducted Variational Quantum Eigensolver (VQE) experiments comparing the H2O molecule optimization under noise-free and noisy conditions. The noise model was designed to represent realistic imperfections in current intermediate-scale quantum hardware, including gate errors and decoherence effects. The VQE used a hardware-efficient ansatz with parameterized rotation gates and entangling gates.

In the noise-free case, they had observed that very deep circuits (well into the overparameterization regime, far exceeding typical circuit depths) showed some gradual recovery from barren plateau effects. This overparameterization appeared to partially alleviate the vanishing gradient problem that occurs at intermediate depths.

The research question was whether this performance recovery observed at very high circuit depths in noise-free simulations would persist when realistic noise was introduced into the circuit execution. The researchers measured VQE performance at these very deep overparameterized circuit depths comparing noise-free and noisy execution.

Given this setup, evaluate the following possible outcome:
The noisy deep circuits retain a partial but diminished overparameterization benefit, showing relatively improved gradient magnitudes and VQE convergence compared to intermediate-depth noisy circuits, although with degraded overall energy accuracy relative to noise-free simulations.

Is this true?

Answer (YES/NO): NO